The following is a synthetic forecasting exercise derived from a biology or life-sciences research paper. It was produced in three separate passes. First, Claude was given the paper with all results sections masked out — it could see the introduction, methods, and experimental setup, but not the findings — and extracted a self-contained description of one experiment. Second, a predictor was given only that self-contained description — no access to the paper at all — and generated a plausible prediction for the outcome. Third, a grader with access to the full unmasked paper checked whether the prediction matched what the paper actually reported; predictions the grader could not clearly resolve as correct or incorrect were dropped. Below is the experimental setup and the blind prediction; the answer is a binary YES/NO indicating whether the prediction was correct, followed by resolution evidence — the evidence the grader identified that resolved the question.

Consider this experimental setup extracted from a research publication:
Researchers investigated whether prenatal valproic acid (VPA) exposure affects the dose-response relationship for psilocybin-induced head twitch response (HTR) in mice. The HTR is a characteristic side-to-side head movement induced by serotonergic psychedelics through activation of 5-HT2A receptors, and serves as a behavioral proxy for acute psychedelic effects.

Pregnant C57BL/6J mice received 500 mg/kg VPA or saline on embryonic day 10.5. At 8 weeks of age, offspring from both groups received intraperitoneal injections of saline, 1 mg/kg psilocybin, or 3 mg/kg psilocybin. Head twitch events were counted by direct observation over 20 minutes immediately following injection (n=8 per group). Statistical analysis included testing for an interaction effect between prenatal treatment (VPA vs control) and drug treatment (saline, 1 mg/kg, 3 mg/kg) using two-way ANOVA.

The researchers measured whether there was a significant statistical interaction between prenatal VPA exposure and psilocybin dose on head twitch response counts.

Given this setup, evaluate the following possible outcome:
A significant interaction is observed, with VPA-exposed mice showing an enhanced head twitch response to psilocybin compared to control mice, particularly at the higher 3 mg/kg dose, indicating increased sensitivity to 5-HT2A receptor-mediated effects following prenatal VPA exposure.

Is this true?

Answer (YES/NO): NO